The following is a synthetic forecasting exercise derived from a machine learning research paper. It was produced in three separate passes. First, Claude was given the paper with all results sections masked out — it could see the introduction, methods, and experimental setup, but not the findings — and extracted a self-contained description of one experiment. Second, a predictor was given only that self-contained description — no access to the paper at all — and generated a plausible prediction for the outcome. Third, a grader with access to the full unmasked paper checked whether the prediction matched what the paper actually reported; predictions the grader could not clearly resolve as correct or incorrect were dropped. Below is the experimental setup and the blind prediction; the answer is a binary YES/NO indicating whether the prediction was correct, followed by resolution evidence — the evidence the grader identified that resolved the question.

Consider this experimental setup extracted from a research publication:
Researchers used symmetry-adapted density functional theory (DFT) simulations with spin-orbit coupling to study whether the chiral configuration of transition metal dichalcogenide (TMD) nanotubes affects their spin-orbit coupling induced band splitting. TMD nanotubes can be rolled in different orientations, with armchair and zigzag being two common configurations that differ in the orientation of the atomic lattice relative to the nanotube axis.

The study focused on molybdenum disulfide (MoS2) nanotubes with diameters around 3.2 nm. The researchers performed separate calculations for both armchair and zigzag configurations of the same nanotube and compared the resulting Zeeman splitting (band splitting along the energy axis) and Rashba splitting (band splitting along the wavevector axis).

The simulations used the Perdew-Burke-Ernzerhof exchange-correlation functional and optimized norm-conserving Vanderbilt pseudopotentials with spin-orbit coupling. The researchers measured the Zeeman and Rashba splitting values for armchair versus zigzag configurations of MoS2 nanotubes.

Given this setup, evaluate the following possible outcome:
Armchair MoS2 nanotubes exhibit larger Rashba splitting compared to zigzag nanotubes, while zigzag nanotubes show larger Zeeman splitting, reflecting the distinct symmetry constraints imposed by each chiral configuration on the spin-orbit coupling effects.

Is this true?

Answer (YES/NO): NO